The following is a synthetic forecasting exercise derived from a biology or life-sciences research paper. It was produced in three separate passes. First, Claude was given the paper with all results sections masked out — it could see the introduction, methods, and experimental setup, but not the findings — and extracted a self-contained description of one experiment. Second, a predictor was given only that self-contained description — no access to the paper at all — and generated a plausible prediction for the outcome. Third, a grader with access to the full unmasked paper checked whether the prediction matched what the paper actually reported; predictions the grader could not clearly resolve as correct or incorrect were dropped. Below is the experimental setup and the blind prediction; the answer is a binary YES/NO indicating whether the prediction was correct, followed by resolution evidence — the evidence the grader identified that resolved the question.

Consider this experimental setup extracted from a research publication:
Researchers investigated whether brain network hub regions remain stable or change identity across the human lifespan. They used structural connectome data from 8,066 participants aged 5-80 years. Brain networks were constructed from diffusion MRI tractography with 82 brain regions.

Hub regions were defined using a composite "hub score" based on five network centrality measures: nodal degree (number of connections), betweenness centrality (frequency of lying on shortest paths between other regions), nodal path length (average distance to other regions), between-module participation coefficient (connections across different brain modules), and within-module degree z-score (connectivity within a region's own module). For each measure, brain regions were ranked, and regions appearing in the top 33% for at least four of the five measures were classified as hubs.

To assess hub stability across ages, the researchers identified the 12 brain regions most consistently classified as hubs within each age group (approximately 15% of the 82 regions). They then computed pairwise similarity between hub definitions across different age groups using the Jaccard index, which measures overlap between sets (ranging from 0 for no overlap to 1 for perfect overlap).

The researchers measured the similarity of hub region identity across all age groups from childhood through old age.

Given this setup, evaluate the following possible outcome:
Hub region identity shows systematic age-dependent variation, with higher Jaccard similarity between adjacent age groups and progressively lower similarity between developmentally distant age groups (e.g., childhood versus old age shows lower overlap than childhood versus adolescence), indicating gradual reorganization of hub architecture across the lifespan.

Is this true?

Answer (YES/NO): NO